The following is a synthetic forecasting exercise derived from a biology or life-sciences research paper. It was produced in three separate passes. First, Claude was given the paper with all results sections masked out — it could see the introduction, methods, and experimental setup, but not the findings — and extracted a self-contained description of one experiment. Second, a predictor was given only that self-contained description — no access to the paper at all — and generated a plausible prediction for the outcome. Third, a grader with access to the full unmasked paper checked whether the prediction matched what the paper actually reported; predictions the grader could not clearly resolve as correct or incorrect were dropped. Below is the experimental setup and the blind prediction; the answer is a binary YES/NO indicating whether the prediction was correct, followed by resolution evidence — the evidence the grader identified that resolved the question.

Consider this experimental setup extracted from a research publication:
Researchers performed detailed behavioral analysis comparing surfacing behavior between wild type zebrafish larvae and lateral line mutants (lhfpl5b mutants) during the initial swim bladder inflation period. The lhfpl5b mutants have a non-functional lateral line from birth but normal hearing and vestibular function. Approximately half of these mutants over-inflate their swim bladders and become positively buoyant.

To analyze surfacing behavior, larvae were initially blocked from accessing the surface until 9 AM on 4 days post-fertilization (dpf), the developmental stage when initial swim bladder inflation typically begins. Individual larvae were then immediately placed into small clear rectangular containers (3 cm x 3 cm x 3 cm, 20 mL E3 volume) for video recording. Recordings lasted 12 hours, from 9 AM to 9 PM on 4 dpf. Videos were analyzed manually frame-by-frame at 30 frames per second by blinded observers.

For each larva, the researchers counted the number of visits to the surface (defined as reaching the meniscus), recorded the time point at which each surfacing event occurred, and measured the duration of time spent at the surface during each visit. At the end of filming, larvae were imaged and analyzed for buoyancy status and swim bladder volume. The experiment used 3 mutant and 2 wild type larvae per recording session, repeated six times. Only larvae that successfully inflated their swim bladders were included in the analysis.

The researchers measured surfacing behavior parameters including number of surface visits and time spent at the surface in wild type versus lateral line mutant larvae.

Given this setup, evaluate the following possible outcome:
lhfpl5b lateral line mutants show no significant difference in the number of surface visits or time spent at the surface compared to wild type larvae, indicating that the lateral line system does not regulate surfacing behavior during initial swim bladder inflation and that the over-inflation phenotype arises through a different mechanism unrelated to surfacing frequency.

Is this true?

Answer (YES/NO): NO